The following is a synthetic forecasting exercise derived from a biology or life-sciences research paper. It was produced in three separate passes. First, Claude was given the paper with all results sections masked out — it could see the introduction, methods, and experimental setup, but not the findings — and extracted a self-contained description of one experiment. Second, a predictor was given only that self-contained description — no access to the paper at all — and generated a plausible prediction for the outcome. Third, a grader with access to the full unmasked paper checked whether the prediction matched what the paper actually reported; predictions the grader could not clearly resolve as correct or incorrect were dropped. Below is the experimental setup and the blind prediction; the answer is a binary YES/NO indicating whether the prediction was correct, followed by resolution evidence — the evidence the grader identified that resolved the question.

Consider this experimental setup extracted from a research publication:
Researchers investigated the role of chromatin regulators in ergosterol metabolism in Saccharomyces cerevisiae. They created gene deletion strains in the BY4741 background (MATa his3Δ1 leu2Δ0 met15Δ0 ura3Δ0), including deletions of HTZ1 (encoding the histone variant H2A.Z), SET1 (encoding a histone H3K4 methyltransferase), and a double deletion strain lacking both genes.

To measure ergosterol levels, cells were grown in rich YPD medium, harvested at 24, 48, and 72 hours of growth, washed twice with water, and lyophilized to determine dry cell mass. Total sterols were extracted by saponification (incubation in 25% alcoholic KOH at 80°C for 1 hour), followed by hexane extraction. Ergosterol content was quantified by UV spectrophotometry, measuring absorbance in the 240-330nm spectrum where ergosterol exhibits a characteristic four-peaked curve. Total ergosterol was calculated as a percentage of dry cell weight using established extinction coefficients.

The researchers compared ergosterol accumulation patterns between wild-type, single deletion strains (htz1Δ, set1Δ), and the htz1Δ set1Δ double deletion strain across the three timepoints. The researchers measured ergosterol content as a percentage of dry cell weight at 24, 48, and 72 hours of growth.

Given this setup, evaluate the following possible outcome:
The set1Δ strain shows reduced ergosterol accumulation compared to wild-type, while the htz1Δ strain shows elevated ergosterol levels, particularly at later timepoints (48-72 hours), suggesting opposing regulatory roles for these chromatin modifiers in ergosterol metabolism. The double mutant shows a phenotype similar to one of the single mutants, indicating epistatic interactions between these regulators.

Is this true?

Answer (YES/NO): NO